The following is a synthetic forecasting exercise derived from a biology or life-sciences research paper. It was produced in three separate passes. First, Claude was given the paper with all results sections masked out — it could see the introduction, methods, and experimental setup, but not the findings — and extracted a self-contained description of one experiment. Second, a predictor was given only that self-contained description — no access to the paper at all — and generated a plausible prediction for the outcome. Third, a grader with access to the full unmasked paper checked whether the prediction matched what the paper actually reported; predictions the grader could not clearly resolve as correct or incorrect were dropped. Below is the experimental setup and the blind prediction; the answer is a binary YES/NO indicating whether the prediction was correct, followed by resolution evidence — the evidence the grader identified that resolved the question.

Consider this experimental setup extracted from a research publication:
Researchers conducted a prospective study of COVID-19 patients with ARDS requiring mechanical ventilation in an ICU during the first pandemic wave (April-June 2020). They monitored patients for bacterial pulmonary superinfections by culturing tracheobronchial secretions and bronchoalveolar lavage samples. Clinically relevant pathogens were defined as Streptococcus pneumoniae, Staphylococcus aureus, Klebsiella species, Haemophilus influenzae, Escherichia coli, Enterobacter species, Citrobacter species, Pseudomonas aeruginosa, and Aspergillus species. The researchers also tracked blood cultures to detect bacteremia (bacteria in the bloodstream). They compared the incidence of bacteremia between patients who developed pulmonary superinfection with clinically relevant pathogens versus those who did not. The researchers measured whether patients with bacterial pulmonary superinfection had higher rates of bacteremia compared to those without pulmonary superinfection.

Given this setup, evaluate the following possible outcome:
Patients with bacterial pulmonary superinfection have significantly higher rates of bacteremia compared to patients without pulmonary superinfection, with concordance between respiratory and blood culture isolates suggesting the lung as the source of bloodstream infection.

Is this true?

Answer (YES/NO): NO